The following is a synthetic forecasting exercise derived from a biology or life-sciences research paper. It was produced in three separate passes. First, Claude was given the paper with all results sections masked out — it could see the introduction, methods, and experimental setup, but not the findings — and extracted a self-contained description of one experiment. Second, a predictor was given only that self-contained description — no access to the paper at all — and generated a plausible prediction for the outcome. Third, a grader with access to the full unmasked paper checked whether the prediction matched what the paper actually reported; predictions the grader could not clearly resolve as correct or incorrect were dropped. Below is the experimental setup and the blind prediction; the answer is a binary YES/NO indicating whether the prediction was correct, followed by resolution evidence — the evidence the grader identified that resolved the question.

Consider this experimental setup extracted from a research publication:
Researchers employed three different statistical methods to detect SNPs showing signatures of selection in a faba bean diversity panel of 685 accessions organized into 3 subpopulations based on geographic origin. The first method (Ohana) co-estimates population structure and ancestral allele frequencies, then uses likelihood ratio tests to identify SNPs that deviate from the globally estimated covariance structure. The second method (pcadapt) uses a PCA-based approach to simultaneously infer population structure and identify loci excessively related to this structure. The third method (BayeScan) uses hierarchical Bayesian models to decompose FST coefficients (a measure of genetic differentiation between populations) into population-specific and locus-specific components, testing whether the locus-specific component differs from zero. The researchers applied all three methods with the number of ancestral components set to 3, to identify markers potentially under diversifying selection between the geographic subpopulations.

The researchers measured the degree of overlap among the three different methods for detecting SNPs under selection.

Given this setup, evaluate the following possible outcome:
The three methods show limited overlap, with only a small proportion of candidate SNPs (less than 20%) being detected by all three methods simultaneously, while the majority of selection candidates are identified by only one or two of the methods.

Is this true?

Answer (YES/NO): YES